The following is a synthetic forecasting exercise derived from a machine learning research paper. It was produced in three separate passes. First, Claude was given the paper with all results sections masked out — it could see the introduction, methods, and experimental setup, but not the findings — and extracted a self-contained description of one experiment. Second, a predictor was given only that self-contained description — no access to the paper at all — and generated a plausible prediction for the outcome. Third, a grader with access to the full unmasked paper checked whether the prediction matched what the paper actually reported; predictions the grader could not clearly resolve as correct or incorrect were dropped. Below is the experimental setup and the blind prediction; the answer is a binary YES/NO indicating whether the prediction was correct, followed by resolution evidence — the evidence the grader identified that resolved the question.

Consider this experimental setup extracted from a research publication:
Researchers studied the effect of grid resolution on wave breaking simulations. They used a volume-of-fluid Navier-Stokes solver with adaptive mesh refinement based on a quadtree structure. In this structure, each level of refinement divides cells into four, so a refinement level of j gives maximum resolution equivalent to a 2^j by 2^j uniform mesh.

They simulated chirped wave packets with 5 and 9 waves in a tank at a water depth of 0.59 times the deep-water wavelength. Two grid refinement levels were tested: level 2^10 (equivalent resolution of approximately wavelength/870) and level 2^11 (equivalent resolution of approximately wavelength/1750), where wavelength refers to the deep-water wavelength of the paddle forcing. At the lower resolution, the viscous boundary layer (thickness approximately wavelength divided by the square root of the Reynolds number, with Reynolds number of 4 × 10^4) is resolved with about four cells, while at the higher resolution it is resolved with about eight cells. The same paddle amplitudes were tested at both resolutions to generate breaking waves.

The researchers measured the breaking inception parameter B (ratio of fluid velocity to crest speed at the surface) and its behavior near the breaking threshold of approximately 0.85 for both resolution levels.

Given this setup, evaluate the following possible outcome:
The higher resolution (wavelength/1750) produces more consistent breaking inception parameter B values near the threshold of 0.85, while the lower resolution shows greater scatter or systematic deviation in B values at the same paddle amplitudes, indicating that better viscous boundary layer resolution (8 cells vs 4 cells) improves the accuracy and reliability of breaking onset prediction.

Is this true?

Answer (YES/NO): NO